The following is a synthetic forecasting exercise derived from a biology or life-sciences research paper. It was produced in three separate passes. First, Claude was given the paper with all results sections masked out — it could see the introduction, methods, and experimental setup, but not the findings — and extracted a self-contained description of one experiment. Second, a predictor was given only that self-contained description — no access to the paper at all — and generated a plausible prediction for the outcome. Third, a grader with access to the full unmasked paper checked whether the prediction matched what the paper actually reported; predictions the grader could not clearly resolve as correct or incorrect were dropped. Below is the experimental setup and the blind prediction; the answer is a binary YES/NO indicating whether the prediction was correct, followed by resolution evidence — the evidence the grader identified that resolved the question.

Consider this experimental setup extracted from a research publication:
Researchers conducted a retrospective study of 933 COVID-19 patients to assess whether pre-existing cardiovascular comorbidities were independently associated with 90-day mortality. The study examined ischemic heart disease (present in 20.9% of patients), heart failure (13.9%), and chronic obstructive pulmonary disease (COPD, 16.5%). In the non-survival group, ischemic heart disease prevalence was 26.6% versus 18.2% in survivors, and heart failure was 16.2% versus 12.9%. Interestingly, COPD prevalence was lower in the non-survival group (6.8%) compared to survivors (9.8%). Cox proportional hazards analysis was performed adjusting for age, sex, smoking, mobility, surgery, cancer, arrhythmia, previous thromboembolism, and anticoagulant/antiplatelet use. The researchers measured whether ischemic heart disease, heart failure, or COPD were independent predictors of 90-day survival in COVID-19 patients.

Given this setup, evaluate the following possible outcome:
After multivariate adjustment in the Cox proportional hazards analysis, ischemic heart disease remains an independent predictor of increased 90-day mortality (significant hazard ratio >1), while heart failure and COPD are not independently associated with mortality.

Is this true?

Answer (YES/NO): NO